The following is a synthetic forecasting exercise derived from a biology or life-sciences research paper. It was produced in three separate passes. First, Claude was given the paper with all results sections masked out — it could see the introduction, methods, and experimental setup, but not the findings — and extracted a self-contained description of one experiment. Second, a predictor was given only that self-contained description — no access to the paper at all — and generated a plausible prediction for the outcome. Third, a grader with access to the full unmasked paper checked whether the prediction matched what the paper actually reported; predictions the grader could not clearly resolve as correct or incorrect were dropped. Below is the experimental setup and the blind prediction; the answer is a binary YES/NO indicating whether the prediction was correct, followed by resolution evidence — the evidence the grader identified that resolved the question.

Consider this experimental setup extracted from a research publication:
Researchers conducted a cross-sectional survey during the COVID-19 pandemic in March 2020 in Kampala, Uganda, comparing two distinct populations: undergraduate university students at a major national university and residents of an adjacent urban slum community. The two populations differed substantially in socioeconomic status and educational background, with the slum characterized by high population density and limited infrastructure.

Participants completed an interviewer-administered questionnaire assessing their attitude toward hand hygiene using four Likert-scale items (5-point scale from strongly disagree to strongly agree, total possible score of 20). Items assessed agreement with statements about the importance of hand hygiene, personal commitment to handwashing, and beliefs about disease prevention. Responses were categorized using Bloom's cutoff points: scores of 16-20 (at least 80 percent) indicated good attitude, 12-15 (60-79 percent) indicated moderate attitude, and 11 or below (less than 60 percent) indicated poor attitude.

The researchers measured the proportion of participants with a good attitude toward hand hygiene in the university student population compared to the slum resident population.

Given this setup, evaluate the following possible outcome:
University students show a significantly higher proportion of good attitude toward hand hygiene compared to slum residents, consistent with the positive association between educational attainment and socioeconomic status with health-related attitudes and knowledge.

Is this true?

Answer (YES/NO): NO